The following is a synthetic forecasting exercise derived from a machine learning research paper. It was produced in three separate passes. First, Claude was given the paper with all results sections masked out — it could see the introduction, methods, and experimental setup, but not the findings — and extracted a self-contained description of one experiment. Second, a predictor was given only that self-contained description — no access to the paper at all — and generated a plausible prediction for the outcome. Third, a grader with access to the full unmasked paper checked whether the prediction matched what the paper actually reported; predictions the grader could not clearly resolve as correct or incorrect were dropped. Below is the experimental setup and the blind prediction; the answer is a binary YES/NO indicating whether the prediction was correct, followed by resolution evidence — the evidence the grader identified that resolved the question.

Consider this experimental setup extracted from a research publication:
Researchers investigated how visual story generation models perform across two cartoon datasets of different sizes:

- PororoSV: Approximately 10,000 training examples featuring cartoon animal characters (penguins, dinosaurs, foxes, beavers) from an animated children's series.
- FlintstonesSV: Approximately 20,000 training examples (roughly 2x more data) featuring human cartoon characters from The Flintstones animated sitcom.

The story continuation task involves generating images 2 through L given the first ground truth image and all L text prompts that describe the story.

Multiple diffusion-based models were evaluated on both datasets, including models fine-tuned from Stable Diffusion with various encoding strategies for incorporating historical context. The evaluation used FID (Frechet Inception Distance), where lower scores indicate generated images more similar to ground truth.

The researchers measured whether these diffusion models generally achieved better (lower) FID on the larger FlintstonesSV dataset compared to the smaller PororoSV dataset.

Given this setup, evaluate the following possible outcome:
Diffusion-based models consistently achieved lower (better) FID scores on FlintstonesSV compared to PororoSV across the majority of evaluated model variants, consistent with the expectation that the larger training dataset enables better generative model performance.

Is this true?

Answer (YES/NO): NO